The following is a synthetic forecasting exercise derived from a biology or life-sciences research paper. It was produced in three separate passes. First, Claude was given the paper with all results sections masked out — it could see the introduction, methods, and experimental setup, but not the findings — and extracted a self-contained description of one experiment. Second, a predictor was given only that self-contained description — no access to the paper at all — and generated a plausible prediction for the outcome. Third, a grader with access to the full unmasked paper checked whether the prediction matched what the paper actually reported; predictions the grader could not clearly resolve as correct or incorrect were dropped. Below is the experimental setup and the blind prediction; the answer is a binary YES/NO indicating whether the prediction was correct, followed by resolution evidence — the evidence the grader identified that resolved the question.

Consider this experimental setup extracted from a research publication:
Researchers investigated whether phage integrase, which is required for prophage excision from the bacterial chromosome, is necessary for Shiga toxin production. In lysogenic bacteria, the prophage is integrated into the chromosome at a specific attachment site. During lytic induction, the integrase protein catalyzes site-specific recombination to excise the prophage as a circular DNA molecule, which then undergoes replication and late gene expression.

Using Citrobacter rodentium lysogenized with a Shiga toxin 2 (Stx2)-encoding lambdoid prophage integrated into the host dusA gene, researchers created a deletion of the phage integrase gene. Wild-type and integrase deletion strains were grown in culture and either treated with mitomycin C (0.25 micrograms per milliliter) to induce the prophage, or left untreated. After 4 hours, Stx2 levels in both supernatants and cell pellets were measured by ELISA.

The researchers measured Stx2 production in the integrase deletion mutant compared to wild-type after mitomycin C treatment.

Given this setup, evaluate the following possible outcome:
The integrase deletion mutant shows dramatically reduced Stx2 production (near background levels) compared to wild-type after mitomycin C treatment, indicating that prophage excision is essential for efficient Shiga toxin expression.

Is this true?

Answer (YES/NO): NO